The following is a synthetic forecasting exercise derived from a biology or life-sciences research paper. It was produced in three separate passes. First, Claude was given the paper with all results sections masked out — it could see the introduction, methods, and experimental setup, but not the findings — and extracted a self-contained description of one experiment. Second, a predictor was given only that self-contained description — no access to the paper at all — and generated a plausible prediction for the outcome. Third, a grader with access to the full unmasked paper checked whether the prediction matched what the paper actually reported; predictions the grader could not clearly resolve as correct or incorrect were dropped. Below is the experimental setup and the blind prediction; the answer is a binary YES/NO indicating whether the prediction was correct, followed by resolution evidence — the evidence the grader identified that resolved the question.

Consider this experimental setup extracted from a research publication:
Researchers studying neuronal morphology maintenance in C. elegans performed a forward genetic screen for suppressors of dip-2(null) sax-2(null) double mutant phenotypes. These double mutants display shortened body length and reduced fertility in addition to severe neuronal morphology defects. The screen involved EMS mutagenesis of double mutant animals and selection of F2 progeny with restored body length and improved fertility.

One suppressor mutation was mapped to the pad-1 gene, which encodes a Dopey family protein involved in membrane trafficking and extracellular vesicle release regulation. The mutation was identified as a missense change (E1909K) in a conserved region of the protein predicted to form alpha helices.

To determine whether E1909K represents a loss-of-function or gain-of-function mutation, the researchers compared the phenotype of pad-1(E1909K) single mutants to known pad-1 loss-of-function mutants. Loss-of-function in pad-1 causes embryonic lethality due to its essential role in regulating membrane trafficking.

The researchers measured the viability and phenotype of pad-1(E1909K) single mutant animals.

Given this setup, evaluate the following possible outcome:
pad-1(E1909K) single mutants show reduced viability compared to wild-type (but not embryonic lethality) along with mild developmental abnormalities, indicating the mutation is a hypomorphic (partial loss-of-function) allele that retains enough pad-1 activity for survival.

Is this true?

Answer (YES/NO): NO